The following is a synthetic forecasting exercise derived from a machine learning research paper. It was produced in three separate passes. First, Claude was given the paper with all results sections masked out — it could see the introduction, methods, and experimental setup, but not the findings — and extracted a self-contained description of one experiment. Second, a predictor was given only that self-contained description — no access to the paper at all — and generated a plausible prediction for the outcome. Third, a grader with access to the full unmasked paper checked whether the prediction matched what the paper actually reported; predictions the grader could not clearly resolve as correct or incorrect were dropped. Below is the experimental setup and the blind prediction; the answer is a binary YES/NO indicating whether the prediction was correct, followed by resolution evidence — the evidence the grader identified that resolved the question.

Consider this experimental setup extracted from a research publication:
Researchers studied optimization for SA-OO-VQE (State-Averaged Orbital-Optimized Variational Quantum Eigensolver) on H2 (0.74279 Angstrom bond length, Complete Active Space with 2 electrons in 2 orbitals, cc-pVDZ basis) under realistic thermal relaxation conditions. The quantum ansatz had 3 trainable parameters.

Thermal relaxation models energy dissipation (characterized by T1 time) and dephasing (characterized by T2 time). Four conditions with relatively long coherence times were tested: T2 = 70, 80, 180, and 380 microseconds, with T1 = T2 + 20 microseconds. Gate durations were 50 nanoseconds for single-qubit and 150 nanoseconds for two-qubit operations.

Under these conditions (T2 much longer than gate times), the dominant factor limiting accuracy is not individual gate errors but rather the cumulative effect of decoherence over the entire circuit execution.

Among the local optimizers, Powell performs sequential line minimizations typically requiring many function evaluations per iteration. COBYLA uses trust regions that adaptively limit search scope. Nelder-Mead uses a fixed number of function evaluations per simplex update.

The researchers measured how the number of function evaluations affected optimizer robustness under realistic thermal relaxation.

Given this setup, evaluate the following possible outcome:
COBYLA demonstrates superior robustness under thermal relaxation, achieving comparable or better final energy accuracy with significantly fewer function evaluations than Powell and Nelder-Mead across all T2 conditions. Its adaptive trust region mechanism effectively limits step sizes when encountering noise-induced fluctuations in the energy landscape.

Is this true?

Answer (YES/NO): NO